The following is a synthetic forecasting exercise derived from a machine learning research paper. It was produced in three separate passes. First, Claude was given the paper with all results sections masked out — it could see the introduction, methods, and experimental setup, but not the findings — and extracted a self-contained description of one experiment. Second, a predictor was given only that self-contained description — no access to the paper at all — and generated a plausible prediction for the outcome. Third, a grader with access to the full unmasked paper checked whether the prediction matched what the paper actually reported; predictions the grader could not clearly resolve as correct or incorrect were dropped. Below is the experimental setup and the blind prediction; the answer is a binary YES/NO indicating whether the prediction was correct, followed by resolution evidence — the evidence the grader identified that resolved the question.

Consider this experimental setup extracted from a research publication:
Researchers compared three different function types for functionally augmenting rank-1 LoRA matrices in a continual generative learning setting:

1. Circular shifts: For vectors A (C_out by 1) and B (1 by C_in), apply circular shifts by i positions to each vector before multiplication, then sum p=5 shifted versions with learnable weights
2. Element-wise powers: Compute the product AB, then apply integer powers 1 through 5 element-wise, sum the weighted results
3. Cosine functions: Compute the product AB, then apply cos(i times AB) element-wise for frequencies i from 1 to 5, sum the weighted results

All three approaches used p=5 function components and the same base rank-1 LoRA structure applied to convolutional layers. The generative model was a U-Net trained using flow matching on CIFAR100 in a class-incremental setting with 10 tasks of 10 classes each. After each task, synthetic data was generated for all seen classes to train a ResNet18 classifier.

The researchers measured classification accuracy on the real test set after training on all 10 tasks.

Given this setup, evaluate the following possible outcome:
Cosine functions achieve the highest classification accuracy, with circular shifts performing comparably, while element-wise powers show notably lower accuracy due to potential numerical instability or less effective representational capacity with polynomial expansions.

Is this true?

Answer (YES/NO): NO